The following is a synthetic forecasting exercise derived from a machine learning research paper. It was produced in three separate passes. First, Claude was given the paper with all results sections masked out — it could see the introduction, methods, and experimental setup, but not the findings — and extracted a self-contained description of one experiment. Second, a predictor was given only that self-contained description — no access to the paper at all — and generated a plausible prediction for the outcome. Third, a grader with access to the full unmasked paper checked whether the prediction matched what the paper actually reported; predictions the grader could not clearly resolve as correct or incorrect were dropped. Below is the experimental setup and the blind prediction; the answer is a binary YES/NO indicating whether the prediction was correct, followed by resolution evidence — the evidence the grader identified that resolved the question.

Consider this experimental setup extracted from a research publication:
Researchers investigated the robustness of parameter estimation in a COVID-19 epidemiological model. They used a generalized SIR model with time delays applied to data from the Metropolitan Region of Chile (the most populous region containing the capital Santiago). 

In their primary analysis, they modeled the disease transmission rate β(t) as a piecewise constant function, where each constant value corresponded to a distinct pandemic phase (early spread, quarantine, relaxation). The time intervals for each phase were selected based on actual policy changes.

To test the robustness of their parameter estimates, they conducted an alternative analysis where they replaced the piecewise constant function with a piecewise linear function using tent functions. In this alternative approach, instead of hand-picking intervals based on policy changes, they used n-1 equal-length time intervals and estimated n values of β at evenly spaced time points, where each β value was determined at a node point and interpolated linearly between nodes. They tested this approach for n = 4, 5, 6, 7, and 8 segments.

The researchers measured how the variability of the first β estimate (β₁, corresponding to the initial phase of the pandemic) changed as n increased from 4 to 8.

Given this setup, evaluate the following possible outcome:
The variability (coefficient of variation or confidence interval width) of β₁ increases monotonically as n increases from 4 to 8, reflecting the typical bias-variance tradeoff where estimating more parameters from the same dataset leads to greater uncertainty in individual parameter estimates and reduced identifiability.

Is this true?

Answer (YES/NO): NO